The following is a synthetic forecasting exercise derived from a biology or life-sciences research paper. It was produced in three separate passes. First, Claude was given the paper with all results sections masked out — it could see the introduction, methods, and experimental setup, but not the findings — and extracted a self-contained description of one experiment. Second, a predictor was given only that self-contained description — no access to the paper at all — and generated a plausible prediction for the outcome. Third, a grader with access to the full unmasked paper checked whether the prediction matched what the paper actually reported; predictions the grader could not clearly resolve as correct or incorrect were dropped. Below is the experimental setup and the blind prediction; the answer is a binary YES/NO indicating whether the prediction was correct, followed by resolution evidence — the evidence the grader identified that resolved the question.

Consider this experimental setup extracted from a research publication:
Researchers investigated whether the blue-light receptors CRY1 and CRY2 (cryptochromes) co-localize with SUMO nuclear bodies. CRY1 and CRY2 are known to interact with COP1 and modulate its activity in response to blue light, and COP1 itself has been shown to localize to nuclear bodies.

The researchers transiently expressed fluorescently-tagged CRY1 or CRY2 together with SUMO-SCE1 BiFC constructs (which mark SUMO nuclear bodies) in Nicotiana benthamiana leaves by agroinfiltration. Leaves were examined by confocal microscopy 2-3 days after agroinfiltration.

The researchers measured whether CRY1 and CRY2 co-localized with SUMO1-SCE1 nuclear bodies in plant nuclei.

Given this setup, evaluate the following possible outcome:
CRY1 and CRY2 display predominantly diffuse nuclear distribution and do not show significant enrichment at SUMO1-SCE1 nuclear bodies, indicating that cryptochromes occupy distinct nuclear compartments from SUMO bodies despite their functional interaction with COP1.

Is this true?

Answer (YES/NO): NO